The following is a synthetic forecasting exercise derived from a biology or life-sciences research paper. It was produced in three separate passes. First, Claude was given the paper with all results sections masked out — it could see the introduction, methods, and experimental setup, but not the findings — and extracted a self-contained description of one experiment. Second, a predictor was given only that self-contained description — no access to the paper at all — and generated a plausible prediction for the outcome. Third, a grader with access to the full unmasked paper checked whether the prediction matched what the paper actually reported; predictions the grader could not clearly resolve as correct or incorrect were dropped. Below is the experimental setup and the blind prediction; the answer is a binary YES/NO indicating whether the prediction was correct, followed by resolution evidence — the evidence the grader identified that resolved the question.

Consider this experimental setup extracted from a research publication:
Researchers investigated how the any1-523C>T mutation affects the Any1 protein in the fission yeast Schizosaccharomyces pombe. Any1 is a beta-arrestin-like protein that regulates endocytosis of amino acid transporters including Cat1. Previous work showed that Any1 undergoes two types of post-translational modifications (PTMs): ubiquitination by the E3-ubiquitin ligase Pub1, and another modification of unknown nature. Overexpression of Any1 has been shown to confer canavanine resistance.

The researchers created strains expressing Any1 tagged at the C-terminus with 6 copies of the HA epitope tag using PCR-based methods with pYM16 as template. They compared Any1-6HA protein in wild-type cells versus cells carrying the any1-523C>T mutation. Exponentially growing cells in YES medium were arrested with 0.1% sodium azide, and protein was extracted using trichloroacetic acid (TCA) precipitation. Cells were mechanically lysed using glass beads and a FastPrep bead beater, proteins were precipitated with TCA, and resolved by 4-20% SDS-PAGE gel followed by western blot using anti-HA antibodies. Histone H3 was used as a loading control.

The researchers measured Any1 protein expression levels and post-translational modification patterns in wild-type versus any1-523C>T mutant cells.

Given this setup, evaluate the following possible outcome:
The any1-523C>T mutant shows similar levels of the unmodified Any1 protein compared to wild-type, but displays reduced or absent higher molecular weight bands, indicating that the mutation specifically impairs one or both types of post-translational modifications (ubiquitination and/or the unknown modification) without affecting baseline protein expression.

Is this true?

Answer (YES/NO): YES